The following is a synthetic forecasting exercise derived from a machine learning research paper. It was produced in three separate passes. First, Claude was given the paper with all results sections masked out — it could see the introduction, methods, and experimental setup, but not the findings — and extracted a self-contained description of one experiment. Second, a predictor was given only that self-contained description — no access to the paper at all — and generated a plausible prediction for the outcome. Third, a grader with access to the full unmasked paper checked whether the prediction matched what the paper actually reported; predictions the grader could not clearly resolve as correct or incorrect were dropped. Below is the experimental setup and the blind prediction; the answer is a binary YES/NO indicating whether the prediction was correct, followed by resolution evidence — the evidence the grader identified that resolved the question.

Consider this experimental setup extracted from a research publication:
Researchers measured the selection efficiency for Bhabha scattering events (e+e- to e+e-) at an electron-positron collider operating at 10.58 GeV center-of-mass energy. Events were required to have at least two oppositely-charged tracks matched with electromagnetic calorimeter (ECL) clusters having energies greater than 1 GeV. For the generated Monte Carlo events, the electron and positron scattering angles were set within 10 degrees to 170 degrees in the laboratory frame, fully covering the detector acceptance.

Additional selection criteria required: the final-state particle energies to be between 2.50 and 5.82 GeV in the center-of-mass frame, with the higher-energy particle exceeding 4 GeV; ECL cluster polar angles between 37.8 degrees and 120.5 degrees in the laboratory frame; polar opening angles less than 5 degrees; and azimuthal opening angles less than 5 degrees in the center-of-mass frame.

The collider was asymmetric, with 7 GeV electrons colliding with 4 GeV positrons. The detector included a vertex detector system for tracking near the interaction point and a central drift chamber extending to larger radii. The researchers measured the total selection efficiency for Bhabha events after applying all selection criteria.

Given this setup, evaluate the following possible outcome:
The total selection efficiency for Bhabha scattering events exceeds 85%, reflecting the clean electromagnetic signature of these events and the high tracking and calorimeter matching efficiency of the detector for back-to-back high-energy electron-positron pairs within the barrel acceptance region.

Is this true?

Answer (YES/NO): NO